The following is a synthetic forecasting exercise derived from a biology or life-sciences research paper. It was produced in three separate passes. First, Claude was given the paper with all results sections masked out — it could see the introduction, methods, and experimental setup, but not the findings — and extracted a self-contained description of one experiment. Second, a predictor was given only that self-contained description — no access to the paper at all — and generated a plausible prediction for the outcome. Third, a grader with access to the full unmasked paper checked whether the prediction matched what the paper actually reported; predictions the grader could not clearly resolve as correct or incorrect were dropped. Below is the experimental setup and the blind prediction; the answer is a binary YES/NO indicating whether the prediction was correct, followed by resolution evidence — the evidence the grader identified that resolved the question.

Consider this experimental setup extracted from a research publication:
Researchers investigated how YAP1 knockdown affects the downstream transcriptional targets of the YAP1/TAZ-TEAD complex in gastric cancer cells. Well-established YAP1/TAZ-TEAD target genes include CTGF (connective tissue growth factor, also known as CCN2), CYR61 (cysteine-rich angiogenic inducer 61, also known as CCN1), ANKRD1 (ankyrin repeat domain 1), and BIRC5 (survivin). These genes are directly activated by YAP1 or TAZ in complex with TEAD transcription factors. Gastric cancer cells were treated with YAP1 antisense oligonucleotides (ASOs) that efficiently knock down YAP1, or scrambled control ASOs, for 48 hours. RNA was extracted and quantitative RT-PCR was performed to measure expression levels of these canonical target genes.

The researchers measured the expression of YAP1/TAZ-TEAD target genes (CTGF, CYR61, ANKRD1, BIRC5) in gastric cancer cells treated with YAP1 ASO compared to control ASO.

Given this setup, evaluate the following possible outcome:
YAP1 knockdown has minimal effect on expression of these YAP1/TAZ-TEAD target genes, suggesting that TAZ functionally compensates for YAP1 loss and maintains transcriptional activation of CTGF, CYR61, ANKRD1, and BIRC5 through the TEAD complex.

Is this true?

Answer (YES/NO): NO